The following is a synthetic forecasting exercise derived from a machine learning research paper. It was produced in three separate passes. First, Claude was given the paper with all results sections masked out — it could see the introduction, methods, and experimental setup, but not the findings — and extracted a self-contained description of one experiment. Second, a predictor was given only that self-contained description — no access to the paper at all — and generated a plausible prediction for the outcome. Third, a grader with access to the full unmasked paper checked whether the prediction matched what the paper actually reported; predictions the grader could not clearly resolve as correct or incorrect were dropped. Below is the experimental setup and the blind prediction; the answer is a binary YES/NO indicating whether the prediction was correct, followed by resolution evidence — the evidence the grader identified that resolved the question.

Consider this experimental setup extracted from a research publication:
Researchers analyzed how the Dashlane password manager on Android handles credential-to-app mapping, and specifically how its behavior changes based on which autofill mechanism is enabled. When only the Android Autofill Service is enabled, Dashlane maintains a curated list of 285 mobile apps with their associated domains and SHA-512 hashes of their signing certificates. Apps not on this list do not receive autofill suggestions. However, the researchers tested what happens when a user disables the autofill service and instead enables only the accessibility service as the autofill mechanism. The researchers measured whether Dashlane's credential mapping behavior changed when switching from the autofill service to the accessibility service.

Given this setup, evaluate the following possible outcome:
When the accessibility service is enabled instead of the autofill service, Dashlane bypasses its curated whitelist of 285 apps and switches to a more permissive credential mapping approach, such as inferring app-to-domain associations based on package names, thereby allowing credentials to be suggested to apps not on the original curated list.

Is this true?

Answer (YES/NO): YES